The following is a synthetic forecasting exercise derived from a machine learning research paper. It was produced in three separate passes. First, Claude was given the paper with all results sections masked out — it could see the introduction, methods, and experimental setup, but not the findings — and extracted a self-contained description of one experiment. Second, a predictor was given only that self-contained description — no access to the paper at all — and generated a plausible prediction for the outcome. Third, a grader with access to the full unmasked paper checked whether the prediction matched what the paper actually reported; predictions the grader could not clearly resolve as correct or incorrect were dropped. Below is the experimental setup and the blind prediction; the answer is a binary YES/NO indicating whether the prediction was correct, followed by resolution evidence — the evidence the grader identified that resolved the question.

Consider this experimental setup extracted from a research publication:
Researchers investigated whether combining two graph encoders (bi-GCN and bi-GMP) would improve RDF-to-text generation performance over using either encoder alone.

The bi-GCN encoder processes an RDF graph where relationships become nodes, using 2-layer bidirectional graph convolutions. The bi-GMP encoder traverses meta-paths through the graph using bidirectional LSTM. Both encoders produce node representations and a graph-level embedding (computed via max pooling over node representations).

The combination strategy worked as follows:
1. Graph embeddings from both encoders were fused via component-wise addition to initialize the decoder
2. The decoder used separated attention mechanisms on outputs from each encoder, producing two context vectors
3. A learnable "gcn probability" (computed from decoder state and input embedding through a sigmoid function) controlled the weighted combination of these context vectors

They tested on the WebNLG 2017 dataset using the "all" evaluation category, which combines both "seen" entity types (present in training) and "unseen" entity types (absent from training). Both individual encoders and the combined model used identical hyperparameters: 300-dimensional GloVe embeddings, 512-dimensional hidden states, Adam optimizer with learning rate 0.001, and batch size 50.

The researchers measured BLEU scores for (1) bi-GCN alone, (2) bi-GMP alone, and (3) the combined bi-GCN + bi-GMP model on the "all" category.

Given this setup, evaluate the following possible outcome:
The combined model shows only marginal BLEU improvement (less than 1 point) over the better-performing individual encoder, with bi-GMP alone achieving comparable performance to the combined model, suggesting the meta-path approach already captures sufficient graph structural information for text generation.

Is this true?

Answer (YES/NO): NO